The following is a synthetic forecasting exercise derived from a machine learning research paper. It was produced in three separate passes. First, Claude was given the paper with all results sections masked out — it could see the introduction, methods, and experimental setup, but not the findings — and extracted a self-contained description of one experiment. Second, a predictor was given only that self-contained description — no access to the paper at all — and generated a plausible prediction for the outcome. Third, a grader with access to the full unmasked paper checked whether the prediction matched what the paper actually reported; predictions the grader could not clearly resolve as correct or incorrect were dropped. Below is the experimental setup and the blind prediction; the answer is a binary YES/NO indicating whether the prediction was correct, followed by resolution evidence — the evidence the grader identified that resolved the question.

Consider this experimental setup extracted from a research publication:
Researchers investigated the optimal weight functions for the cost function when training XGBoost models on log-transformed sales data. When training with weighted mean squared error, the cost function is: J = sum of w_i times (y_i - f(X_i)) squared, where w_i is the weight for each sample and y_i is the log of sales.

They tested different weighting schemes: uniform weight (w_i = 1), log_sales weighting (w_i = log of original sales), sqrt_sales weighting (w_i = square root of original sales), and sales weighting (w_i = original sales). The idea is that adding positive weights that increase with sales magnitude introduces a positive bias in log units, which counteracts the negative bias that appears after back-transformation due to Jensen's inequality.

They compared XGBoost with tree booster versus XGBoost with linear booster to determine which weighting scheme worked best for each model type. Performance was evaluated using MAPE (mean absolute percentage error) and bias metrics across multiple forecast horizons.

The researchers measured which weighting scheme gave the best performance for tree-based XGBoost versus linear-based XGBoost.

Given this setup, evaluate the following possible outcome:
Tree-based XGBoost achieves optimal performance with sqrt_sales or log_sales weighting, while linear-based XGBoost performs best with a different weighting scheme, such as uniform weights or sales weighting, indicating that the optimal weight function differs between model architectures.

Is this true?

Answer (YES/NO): NO